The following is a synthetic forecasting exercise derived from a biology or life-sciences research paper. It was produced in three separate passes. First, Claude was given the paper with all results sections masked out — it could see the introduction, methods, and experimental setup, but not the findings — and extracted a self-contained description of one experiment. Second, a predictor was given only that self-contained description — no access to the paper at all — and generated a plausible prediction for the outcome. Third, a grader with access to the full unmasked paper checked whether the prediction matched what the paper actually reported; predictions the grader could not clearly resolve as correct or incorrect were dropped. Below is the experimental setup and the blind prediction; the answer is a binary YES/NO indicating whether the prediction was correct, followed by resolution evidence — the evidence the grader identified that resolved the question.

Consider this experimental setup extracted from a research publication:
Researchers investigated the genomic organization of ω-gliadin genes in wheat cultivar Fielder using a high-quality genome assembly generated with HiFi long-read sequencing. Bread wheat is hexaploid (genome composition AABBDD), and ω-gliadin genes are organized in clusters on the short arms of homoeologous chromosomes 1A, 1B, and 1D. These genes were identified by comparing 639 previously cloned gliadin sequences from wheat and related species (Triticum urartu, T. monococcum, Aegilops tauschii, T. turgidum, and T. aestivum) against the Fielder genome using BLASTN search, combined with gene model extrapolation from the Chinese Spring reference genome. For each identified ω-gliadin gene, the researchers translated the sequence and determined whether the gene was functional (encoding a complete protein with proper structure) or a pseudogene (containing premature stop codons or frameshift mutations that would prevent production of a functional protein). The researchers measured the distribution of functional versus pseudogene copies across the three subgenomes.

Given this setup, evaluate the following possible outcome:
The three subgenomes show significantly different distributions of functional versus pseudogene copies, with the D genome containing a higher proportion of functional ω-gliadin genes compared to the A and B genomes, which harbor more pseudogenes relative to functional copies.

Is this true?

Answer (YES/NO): YES